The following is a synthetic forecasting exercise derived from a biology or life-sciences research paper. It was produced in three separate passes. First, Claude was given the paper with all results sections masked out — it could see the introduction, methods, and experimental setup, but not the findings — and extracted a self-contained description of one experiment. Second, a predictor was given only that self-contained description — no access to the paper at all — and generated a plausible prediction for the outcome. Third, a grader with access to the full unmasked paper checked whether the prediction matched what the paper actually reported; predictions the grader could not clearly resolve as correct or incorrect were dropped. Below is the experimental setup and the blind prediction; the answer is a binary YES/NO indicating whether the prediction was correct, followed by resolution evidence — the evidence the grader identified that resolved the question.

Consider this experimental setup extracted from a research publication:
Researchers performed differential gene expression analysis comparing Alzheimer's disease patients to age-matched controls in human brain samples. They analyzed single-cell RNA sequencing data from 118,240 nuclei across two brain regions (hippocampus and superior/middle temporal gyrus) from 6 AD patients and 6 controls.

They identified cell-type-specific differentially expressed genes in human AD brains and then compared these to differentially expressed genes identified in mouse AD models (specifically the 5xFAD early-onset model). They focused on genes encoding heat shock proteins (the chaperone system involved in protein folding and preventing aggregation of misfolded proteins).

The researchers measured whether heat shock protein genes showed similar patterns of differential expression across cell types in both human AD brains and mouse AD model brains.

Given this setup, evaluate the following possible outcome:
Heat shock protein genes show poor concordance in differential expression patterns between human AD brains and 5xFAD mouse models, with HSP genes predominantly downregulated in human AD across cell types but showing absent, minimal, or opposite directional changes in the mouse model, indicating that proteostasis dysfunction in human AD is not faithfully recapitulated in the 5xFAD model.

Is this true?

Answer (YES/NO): NO